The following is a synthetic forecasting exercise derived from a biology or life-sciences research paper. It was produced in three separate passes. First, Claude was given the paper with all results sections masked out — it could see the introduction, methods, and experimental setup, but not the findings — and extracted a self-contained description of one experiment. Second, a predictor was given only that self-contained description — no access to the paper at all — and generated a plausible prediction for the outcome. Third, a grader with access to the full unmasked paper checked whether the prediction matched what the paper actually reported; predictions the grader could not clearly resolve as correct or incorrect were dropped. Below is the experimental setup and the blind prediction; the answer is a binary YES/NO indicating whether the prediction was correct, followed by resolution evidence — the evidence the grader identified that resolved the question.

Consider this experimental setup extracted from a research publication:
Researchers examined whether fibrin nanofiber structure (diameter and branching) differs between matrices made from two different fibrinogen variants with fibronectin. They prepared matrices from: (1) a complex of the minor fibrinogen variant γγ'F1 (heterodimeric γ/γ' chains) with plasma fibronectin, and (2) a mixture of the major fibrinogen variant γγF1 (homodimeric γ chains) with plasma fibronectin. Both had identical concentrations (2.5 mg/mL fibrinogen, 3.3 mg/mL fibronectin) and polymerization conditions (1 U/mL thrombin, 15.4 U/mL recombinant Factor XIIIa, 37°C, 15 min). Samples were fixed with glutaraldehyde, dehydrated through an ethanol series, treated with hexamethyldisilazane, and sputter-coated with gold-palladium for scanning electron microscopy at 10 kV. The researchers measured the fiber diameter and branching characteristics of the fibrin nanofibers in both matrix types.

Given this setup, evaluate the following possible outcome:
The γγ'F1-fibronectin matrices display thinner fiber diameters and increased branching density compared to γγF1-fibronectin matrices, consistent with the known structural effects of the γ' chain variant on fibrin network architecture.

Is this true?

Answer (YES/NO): NO